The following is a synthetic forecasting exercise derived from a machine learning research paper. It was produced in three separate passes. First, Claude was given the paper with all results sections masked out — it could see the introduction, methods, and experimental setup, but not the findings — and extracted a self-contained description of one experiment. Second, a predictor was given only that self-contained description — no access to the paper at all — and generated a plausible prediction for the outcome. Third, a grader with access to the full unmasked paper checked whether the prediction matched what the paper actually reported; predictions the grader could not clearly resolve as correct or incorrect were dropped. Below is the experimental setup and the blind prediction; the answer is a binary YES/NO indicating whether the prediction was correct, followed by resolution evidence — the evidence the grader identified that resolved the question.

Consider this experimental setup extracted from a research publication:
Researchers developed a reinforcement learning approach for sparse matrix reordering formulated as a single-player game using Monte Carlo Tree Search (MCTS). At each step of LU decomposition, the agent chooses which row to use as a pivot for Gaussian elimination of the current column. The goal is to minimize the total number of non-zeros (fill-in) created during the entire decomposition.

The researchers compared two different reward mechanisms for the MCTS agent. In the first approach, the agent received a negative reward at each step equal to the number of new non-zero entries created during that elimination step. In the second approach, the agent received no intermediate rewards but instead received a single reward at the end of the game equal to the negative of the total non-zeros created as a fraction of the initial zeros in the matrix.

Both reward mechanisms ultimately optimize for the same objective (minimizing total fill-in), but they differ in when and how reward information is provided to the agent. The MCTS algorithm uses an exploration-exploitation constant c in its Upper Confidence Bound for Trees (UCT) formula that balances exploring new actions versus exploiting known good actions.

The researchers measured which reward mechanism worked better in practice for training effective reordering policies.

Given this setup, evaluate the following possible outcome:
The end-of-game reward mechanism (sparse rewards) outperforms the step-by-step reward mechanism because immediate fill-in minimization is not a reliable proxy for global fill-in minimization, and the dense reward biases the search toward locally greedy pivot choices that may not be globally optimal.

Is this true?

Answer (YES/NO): YES